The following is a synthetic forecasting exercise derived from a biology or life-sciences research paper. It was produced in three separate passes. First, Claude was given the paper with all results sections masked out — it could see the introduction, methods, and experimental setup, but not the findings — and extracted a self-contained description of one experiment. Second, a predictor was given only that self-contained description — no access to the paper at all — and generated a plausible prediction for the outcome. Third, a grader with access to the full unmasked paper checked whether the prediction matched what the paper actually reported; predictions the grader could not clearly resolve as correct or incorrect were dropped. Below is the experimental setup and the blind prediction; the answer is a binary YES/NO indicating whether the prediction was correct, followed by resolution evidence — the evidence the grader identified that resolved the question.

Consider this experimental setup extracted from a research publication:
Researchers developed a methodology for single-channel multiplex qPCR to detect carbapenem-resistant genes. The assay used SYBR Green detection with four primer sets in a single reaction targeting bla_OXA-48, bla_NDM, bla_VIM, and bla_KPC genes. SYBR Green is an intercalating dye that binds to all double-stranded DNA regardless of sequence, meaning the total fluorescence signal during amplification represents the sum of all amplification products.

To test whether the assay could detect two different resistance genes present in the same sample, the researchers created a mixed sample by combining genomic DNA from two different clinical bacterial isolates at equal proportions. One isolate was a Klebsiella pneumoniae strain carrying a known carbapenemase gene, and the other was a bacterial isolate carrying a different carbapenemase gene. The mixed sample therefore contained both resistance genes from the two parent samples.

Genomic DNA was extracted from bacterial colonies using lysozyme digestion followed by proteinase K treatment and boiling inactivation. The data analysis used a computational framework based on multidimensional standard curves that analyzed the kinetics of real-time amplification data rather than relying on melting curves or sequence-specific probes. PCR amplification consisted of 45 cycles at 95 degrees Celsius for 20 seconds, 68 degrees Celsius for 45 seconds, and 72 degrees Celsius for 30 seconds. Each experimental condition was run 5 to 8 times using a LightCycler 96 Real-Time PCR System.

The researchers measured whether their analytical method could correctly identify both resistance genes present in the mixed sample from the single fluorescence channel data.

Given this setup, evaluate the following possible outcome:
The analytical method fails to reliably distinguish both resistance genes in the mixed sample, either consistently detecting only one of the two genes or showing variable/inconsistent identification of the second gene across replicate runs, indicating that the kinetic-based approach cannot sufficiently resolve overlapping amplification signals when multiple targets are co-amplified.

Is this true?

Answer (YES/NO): NO